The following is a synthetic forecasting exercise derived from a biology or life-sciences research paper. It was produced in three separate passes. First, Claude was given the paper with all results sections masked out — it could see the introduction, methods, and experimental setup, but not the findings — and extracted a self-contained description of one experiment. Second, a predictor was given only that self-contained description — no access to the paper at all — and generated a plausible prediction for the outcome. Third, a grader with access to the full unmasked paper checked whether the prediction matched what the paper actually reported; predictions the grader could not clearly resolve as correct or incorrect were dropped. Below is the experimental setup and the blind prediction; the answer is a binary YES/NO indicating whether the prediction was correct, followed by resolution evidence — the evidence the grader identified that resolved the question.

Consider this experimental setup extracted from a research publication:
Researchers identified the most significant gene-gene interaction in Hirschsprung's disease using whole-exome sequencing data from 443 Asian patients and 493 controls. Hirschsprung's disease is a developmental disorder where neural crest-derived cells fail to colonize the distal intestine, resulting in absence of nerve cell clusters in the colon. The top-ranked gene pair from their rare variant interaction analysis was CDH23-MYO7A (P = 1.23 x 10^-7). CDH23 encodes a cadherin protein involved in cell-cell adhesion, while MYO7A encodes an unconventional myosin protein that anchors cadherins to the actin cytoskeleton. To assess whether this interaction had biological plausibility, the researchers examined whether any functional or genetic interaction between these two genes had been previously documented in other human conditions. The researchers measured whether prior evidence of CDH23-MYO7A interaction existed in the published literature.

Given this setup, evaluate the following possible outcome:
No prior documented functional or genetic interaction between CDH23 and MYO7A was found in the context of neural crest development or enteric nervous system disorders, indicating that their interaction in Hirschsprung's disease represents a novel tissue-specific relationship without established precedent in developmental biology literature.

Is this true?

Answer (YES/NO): NO